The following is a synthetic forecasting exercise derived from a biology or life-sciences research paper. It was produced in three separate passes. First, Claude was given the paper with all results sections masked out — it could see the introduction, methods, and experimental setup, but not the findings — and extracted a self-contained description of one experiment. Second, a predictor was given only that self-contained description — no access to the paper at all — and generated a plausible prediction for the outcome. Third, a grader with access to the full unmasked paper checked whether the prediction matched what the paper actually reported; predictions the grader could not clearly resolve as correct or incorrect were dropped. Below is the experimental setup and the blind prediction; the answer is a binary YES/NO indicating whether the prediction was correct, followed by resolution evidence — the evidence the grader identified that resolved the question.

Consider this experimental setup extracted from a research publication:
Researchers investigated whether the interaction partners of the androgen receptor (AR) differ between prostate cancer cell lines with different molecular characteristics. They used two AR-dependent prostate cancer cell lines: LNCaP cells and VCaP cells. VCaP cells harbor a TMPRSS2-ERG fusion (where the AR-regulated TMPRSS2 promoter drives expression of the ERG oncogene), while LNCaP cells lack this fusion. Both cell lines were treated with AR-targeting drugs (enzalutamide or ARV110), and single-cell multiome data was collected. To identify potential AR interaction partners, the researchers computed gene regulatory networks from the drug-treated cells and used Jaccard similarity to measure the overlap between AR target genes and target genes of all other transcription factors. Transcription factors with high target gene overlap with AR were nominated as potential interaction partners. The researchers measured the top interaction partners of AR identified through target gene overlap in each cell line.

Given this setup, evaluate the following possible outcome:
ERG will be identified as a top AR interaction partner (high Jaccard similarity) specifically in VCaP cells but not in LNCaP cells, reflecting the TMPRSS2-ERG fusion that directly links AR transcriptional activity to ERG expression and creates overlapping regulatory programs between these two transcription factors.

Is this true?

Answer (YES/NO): YES